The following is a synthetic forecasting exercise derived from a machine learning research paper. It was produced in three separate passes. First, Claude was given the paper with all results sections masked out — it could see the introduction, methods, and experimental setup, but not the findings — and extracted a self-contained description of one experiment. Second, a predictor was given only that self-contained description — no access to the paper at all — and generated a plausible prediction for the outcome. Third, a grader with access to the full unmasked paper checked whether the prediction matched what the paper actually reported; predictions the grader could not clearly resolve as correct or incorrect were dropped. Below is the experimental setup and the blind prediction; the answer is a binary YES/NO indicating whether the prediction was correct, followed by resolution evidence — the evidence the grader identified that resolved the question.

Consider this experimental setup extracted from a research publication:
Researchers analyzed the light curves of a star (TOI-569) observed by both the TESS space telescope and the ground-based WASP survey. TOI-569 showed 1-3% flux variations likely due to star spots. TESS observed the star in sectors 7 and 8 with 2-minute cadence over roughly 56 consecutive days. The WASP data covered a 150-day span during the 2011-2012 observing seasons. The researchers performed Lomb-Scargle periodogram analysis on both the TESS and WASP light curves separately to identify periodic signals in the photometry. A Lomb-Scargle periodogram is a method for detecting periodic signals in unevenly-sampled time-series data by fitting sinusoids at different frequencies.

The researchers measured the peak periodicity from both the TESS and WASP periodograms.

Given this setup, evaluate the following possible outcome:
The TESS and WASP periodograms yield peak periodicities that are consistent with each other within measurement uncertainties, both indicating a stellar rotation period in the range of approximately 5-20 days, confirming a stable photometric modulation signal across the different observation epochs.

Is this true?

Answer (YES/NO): YES